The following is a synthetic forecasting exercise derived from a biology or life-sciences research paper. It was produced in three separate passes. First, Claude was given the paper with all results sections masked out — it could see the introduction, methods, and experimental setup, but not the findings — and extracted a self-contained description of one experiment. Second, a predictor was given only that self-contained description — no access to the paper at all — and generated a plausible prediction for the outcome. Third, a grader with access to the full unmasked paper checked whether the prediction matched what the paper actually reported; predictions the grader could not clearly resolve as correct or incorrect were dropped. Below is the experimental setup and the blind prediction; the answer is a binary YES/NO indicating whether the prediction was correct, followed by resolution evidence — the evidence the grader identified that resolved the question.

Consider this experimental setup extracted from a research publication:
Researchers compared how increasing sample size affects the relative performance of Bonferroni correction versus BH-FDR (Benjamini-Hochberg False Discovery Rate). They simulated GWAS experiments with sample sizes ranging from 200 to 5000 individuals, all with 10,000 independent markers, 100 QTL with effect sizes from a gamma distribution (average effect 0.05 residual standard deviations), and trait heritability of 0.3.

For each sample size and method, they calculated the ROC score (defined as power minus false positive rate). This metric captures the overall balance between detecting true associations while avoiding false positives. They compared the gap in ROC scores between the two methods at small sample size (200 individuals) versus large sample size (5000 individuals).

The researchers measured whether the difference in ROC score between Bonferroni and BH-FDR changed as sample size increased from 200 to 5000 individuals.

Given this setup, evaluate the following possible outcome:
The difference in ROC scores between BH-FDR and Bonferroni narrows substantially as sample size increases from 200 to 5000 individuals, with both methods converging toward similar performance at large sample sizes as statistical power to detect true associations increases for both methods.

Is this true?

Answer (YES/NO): NO